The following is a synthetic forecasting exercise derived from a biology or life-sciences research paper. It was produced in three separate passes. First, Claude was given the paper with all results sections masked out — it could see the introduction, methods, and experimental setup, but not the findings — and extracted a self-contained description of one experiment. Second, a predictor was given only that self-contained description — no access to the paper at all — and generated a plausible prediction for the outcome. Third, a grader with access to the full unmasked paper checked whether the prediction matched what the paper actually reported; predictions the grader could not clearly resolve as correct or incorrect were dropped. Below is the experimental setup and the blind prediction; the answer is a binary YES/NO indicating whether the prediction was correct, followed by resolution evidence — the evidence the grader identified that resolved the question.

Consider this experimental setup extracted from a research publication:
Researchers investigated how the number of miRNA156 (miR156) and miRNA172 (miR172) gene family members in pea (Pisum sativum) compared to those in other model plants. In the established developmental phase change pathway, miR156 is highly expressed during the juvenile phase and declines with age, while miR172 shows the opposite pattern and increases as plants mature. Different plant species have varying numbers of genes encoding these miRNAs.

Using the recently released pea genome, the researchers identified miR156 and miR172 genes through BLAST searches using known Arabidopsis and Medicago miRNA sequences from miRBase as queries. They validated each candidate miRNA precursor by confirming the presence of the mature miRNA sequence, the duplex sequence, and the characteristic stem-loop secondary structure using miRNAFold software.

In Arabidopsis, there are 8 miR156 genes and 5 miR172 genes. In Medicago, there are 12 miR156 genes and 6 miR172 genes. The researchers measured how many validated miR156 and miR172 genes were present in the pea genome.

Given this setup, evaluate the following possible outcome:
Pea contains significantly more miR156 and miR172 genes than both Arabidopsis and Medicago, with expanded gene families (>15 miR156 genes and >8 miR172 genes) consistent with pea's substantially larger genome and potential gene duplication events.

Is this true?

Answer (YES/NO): NO